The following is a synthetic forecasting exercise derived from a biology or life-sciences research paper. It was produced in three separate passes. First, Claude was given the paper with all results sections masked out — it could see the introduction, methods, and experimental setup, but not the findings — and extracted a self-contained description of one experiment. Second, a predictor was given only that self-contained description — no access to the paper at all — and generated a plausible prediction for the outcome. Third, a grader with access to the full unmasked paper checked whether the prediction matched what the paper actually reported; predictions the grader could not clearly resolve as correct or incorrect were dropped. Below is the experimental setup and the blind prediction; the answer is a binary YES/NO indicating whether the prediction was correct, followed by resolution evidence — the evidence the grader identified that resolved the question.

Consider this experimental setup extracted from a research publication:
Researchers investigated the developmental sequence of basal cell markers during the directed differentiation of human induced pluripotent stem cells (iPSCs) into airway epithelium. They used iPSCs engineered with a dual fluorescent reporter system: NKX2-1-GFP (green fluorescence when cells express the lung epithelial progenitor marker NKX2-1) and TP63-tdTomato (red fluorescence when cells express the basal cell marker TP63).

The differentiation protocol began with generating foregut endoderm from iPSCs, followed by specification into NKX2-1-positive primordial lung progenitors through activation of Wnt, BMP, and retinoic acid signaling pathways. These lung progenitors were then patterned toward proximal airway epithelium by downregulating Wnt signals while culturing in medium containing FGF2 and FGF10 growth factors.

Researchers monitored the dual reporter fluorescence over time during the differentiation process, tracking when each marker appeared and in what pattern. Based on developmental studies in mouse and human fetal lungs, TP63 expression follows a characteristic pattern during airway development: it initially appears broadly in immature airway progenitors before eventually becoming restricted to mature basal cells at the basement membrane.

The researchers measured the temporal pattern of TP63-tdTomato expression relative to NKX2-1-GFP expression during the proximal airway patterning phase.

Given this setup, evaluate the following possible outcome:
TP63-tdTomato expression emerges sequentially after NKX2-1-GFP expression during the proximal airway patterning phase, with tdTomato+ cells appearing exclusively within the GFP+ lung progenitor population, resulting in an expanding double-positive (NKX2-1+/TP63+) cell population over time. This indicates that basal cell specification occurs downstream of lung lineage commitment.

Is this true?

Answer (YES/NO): YES